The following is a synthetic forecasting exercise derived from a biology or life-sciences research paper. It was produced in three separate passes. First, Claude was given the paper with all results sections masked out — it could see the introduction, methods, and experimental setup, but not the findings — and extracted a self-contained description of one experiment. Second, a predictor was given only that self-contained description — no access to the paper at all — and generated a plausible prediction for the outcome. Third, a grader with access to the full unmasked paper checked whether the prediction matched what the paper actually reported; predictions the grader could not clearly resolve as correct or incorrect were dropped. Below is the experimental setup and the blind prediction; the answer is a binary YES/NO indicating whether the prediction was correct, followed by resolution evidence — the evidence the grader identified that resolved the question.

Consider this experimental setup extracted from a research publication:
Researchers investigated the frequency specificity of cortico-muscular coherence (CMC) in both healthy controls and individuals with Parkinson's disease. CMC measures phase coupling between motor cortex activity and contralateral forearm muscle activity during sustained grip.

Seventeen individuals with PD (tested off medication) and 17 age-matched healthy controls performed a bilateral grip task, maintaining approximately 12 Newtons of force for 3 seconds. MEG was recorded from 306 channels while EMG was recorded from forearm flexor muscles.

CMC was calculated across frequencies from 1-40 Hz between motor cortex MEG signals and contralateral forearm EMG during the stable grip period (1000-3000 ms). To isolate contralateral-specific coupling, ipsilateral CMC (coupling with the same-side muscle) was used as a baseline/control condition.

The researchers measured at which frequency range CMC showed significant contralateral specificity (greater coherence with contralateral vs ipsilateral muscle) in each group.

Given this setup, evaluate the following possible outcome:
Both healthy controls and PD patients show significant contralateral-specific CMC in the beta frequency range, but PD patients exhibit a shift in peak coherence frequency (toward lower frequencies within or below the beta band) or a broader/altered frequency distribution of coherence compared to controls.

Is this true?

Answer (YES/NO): NO